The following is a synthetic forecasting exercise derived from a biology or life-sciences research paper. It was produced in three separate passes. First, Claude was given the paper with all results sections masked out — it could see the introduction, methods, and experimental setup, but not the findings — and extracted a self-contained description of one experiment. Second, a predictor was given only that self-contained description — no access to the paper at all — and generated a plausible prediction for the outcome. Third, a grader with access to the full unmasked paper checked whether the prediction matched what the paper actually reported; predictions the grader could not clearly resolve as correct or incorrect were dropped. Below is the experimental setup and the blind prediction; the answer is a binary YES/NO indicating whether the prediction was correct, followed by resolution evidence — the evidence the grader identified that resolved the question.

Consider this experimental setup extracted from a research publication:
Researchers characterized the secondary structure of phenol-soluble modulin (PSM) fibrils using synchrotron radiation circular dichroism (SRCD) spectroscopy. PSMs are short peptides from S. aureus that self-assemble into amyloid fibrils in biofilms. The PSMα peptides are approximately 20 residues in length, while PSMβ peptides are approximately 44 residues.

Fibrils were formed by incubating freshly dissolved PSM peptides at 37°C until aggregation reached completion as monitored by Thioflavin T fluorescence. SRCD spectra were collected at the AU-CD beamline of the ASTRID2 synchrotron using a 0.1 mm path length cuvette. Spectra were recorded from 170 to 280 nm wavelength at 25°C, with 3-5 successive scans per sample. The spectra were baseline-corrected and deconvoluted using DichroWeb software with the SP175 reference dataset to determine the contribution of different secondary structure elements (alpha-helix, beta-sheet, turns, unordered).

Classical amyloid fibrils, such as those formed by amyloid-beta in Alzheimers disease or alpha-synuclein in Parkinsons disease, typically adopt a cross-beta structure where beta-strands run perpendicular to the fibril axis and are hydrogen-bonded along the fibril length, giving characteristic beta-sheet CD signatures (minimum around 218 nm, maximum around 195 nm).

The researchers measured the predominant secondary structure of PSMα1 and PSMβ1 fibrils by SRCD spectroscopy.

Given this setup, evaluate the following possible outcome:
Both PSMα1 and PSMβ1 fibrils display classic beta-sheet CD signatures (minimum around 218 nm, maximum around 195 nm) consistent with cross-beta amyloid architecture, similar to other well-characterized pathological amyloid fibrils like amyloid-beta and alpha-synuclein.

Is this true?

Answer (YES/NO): NO